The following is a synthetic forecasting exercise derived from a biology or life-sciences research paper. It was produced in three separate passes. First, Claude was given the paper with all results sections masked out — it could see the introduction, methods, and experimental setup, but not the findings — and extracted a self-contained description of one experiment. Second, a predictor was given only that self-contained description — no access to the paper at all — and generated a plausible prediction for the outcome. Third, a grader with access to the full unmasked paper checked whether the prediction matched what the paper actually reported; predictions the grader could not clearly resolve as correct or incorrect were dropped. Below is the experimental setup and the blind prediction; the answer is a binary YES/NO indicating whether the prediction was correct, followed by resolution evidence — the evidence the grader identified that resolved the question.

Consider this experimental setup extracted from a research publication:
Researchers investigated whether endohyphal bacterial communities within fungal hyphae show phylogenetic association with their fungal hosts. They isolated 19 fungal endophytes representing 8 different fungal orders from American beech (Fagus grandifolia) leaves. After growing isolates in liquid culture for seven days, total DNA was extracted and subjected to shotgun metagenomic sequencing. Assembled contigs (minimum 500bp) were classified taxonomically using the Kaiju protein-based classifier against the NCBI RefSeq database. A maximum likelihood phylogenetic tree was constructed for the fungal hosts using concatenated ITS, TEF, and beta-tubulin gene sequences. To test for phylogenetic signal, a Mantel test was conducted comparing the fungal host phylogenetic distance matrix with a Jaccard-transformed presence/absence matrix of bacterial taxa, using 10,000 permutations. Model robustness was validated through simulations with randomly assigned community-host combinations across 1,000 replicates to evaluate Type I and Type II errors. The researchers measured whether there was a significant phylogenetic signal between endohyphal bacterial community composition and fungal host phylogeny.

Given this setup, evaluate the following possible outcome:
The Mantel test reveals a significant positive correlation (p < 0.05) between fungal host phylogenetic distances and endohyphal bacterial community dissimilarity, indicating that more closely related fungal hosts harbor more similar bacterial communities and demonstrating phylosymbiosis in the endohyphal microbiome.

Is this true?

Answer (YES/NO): YES